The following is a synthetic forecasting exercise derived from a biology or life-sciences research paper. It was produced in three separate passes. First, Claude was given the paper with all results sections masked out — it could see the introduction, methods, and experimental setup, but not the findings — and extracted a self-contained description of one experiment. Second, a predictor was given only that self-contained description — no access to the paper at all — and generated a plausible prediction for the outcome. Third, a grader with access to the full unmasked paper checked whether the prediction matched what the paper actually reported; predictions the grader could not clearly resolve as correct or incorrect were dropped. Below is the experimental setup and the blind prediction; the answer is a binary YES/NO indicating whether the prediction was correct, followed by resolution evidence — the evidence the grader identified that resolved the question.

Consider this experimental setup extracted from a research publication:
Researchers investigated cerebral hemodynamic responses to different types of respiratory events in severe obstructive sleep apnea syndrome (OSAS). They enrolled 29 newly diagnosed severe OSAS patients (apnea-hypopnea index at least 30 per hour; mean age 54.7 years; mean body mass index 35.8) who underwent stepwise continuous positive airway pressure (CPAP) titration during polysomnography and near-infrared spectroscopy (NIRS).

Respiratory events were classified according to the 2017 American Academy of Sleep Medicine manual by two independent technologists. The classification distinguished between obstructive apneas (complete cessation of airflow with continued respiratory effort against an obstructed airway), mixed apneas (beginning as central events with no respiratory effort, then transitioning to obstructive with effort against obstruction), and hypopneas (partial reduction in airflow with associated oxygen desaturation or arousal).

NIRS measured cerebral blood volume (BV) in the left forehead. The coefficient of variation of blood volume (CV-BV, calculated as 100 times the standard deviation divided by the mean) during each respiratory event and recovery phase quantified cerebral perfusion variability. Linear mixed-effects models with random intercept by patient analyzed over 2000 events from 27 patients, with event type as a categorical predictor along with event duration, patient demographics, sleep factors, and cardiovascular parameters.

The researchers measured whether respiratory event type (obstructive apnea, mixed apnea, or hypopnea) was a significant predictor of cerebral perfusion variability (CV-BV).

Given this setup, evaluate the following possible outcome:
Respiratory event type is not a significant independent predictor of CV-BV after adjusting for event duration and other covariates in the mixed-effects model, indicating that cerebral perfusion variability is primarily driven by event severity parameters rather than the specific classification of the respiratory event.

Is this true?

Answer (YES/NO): NO